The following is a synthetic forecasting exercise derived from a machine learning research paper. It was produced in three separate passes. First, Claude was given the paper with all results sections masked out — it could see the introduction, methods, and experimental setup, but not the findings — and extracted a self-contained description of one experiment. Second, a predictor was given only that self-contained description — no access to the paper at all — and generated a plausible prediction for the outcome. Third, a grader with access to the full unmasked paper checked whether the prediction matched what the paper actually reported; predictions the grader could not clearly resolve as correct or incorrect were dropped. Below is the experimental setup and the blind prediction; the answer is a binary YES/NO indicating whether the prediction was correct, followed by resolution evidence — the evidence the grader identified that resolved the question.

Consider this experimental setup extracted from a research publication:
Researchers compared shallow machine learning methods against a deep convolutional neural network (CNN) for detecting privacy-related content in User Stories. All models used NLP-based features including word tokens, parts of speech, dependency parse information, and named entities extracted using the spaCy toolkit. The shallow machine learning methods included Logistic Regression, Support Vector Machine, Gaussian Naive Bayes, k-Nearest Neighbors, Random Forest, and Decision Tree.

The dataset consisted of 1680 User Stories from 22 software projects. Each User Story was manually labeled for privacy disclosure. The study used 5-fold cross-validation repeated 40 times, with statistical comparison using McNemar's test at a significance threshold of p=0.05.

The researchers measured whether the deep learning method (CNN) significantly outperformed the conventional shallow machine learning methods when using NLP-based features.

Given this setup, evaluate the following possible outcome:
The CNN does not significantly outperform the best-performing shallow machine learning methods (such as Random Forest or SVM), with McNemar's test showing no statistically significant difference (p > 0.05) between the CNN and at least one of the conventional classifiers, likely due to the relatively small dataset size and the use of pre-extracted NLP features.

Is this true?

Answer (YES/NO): NO